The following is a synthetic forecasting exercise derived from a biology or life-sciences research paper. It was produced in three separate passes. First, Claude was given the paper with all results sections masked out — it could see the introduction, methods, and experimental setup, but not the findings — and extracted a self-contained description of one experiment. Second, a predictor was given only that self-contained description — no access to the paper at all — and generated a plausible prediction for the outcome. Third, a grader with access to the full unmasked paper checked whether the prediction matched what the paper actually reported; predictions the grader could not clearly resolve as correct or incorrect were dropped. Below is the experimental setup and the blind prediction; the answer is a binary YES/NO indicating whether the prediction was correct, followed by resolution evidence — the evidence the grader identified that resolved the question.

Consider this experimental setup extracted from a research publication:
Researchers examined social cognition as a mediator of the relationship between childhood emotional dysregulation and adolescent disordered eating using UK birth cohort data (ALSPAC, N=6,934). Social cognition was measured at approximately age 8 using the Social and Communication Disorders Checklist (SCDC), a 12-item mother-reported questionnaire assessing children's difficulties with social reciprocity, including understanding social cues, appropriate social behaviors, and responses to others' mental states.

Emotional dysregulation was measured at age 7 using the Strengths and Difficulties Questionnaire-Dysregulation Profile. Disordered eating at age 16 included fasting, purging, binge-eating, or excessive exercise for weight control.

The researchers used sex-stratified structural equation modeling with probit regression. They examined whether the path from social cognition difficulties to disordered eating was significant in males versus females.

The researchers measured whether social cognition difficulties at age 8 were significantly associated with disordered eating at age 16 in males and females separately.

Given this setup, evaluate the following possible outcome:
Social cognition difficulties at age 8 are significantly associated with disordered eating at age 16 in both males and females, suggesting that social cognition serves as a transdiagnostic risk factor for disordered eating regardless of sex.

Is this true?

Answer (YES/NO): YES